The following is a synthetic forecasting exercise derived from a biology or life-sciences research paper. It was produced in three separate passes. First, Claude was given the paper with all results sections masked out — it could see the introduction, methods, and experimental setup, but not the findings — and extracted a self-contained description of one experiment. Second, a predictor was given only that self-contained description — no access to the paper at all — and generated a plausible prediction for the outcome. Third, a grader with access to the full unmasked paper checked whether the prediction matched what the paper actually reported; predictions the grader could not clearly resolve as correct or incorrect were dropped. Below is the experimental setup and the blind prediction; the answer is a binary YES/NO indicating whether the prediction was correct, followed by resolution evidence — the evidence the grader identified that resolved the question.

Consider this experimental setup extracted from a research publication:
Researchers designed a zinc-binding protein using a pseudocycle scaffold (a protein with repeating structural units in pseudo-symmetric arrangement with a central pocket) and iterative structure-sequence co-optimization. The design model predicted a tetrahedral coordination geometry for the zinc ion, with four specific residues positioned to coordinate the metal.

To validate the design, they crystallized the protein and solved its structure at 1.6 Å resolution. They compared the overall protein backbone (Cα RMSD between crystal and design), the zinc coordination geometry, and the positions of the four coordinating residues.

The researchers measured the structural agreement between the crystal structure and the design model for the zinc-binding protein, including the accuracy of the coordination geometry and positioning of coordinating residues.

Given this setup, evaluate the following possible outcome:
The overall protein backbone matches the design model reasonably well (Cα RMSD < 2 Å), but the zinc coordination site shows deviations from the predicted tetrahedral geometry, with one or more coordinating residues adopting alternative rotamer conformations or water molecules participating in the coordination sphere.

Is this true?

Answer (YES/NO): NO